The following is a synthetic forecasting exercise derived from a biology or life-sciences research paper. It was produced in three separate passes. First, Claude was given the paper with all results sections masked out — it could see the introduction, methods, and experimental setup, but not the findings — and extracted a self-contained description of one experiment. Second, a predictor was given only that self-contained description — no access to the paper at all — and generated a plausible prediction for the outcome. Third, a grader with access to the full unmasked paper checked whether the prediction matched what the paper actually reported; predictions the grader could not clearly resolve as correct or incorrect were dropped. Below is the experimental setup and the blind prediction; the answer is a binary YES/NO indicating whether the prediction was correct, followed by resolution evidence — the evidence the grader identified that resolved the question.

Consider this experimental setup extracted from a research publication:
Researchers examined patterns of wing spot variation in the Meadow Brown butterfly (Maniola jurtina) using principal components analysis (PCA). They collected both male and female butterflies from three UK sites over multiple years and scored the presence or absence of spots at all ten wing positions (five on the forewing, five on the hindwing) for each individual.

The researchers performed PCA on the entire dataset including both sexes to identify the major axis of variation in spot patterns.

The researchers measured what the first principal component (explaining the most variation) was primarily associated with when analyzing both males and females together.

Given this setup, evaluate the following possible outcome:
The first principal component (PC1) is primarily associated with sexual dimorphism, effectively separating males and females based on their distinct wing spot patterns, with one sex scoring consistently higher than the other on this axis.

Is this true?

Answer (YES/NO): YES